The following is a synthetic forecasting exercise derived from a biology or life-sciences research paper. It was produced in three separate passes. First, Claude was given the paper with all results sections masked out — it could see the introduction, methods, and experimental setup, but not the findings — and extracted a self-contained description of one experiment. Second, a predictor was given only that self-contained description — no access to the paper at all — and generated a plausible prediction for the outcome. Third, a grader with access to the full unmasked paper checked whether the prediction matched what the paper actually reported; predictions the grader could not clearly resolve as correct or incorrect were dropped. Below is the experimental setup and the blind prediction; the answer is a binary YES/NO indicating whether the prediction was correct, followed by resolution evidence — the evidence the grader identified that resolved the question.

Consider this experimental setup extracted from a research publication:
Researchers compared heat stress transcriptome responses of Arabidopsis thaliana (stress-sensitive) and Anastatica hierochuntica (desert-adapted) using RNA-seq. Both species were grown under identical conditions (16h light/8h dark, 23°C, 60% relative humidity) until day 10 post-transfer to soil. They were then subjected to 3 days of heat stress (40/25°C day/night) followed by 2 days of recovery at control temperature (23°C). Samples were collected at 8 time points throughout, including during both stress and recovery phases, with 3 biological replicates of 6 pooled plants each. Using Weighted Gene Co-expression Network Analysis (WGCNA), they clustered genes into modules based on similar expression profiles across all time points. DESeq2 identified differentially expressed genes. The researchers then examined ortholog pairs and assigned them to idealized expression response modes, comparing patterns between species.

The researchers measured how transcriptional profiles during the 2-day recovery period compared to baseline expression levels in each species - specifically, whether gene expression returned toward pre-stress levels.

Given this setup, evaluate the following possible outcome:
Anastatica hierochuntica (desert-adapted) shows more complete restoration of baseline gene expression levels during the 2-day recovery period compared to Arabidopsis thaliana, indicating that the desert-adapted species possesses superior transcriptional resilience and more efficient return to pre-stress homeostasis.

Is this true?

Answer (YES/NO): NO